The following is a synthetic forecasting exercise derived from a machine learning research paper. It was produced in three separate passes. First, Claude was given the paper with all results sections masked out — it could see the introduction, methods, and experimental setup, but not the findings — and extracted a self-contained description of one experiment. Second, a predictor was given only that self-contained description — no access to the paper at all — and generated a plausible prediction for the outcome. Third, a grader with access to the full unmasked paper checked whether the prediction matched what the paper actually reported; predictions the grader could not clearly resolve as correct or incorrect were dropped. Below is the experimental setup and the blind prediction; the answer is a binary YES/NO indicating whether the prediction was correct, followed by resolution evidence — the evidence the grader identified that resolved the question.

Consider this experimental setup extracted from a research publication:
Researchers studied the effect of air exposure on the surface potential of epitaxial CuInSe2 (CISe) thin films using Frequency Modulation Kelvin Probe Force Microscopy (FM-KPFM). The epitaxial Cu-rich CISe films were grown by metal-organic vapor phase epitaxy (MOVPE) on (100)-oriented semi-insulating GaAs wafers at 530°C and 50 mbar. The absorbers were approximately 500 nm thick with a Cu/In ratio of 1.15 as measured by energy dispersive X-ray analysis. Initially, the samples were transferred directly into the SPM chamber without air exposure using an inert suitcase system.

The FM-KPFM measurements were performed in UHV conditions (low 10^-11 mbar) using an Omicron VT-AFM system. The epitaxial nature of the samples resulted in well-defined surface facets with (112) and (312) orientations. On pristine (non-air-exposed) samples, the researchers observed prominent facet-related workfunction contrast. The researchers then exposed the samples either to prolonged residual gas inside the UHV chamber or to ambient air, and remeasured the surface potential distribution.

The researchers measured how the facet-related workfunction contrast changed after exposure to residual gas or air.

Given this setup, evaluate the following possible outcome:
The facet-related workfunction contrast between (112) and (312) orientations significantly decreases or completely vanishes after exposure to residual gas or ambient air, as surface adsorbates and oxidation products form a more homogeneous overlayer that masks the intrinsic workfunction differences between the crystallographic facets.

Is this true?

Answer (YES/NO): YES